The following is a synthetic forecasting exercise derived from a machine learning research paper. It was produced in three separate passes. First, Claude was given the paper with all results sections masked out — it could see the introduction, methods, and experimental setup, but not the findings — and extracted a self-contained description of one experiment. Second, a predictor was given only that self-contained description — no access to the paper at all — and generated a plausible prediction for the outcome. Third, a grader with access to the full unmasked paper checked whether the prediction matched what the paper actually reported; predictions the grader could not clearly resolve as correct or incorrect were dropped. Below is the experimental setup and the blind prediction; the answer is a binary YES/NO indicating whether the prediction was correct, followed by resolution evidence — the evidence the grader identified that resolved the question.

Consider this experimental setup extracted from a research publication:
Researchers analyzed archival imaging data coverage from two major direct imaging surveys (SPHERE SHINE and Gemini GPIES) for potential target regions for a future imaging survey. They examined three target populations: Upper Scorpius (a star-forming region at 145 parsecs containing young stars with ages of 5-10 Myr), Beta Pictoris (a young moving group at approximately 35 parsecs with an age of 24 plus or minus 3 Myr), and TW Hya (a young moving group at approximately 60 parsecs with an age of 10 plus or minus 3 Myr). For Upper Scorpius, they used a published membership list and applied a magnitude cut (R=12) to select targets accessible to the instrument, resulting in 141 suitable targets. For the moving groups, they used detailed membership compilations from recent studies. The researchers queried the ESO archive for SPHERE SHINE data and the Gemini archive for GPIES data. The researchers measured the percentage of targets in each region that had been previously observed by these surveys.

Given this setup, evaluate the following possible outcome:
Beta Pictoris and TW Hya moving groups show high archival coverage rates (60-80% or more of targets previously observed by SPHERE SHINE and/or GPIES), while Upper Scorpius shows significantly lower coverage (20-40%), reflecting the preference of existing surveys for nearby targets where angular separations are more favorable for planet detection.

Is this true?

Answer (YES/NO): NO